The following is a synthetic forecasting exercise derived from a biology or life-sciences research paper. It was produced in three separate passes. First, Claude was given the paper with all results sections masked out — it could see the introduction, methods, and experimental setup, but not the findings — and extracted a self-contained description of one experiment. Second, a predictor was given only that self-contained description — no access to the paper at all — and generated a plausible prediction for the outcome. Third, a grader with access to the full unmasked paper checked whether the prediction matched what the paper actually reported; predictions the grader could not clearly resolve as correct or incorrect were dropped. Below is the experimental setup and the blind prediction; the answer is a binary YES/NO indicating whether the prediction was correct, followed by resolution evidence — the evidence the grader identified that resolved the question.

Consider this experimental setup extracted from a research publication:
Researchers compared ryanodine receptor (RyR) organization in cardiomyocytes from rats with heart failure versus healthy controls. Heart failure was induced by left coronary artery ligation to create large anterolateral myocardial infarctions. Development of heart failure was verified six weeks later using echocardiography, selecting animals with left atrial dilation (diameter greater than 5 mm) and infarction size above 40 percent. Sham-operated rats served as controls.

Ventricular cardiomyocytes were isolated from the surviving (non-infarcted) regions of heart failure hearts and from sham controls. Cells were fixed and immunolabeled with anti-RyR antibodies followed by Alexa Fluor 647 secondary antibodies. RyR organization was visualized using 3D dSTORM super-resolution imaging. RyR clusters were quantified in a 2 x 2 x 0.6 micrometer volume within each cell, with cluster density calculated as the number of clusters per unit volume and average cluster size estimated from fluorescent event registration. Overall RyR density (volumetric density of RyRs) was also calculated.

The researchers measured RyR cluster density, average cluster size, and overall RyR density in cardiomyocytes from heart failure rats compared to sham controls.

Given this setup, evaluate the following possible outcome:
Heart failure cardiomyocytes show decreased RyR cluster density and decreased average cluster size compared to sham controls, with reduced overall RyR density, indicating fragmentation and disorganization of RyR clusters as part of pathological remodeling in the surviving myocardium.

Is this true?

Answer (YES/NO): NO